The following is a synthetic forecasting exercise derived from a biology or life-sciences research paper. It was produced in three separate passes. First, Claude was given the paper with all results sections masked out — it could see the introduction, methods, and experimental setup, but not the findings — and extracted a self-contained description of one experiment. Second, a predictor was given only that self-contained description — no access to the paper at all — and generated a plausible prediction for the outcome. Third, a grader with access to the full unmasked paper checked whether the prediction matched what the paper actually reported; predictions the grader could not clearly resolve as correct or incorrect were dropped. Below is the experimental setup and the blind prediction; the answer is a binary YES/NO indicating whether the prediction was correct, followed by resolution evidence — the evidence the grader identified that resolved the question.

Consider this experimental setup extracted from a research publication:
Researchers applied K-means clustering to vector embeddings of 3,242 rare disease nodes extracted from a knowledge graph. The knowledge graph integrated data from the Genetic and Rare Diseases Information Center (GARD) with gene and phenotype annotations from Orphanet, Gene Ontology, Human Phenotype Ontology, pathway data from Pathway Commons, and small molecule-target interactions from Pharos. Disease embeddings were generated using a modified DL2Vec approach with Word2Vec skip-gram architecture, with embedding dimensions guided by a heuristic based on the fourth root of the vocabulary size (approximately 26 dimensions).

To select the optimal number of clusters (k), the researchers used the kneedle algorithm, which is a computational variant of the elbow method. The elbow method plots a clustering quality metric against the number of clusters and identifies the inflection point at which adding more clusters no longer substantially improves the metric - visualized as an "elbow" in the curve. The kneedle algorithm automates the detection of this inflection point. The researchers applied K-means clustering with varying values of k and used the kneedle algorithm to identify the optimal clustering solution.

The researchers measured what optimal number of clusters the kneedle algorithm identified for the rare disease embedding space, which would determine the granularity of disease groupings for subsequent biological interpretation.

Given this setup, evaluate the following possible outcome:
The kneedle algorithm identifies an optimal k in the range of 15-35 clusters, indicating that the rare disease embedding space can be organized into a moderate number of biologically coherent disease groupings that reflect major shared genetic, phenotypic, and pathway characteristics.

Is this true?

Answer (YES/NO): NO